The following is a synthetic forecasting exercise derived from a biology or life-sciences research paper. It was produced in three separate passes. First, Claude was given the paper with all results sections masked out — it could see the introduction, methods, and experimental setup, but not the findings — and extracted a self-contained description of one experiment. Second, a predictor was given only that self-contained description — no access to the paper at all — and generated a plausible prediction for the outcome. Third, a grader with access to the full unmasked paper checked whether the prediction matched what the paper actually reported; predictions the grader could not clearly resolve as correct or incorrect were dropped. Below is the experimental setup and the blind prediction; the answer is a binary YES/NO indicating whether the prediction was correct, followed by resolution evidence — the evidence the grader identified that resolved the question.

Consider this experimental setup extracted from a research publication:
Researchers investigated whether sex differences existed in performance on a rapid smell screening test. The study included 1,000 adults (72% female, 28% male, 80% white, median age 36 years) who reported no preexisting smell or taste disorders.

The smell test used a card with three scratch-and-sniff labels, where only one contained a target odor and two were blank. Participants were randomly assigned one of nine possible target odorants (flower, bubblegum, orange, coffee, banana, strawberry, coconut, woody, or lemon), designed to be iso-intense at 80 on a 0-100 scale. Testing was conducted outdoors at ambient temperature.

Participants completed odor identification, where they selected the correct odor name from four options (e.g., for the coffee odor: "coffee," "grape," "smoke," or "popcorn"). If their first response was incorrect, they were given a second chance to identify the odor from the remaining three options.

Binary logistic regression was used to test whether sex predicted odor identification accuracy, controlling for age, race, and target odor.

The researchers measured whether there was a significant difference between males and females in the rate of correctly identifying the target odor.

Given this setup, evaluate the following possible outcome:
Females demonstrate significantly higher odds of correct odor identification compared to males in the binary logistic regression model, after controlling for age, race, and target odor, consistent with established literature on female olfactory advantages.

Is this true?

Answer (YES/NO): NO